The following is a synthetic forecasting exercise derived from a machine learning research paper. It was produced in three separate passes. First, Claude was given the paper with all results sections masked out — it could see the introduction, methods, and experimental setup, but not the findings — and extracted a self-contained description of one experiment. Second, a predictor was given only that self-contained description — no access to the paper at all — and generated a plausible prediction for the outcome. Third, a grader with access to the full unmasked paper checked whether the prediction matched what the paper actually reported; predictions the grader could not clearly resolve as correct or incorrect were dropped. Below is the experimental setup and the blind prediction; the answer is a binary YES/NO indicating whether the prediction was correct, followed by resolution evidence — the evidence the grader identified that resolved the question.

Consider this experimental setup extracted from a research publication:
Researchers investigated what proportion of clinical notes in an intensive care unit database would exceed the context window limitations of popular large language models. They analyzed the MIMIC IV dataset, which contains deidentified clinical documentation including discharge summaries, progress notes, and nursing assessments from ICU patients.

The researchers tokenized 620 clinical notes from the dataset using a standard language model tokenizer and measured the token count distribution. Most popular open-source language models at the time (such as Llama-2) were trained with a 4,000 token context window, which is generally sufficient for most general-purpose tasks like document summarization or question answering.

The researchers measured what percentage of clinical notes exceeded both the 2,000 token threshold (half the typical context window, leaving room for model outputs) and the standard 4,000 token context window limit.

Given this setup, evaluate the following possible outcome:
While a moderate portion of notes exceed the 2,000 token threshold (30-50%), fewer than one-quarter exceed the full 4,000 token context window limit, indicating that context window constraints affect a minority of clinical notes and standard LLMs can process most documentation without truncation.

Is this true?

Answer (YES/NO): NO